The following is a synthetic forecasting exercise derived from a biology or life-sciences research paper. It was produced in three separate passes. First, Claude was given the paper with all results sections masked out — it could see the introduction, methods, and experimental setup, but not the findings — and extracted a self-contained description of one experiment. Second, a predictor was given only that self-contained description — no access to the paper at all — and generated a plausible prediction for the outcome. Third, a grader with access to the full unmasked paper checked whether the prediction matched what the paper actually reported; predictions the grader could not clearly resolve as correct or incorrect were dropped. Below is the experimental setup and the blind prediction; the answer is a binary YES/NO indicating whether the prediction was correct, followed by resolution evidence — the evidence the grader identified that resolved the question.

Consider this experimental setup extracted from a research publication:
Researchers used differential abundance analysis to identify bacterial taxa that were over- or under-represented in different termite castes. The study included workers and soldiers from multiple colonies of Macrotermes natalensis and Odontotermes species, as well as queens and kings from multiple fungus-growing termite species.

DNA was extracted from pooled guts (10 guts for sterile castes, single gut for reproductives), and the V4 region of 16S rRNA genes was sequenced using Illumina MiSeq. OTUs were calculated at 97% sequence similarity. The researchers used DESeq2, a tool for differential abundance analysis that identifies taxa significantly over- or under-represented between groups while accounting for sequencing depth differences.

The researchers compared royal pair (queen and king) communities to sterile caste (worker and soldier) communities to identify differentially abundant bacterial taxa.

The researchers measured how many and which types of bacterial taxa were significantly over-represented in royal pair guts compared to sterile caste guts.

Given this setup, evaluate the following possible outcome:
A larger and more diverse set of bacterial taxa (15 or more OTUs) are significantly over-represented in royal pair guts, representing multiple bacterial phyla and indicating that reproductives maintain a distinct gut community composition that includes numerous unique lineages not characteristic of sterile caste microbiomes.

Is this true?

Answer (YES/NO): NO